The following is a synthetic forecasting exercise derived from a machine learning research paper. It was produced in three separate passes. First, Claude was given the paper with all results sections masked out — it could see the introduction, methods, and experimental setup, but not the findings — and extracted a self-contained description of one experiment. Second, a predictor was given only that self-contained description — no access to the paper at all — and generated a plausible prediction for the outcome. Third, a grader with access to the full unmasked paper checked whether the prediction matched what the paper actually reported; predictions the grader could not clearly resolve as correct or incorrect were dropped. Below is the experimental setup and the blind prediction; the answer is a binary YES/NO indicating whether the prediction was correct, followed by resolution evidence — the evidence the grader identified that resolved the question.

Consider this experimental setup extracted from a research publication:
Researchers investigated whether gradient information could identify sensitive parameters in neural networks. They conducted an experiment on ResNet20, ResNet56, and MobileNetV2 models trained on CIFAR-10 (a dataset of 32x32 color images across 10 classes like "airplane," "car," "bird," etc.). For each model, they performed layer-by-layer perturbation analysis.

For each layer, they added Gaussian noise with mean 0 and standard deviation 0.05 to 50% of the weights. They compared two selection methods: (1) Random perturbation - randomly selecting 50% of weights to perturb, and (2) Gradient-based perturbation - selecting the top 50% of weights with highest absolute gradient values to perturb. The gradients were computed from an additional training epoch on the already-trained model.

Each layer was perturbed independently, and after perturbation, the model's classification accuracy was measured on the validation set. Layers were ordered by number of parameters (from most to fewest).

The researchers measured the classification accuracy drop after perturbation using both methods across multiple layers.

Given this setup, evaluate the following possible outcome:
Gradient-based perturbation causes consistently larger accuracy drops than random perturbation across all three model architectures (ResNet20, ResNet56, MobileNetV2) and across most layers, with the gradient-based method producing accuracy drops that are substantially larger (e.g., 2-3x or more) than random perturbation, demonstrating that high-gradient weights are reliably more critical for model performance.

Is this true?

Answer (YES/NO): NO